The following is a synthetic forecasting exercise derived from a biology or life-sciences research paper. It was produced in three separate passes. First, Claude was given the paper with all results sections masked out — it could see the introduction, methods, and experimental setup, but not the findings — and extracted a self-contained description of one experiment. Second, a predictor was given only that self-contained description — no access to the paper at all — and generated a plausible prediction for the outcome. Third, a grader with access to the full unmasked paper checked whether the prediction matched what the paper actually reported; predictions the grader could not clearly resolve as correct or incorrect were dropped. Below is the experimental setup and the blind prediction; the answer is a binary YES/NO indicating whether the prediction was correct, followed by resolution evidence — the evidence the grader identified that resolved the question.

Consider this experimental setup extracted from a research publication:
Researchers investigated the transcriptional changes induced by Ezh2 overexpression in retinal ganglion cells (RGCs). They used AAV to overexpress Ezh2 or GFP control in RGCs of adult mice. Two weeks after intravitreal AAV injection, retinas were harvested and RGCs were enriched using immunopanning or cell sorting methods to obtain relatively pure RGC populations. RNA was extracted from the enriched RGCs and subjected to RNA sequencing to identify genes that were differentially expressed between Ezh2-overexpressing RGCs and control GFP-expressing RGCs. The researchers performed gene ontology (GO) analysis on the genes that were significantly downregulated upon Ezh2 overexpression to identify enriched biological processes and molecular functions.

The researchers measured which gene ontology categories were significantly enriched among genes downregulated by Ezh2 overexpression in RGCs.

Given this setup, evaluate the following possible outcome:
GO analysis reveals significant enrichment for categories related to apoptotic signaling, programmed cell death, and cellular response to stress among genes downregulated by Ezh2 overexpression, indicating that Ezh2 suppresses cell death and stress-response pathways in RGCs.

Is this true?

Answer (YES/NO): NO